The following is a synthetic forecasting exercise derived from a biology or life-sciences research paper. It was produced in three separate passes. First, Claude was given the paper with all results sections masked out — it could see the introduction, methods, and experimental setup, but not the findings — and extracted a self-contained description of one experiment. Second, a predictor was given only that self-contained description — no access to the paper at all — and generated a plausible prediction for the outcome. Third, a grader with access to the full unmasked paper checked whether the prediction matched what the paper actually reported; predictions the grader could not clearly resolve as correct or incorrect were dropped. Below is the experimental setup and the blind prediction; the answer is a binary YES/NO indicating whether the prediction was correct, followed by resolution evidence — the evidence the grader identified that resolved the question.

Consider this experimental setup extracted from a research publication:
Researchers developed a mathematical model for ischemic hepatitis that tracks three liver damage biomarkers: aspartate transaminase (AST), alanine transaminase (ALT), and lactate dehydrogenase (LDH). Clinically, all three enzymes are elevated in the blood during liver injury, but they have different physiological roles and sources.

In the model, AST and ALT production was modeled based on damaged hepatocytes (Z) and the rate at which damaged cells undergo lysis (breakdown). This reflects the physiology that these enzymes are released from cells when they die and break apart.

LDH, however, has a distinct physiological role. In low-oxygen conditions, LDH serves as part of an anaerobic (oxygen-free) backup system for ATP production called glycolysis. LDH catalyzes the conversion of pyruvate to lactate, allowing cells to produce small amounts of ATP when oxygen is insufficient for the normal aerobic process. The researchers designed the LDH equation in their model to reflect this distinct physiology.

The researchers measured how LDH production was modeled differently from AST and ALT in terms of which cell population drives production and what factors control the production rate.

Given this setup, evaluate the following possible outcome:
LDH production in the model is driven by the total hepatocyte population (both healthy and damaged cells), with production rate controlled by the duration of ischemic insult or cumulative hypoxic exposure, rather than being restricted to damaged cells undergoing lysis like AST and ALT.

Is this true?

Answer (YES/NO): NO